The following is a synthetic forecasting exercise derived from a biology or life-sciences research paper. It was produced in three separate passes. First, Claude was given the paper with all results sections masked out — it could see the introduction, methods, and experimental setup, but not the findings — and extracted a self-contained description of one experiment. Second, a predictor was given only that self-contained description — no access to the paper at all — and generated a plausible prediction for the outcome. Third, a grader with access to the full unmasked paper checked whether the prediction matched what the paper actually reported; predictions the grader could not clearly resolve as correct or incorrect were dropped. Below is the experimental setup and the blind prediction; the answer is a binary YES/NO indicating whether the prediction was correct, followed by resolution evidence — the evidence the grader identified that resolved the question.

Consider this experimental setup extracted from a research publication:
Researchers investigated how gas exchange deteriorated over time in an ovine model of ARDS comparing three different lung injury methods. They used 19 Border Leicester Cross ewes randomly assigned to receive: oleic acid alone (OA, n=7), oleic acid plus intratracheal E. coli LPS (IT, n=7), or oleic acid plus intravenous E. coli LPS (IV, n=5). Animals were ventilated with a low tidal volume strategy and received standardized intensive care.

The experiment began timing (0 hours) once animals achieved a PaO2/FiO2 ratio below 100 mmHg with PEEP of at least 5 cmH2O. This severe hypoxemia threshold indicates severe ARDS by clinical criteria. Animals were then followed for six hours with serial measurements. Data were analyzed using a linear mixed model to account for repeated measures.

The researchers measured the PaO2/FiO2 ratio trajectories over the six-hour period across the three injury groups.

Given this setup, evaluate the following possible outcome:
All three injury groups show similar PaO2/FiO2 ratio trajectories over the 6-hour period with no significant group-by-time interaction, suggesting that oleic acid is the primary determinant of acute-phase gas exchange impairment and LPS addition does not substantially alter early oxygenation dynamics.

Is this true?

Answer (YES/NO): NO